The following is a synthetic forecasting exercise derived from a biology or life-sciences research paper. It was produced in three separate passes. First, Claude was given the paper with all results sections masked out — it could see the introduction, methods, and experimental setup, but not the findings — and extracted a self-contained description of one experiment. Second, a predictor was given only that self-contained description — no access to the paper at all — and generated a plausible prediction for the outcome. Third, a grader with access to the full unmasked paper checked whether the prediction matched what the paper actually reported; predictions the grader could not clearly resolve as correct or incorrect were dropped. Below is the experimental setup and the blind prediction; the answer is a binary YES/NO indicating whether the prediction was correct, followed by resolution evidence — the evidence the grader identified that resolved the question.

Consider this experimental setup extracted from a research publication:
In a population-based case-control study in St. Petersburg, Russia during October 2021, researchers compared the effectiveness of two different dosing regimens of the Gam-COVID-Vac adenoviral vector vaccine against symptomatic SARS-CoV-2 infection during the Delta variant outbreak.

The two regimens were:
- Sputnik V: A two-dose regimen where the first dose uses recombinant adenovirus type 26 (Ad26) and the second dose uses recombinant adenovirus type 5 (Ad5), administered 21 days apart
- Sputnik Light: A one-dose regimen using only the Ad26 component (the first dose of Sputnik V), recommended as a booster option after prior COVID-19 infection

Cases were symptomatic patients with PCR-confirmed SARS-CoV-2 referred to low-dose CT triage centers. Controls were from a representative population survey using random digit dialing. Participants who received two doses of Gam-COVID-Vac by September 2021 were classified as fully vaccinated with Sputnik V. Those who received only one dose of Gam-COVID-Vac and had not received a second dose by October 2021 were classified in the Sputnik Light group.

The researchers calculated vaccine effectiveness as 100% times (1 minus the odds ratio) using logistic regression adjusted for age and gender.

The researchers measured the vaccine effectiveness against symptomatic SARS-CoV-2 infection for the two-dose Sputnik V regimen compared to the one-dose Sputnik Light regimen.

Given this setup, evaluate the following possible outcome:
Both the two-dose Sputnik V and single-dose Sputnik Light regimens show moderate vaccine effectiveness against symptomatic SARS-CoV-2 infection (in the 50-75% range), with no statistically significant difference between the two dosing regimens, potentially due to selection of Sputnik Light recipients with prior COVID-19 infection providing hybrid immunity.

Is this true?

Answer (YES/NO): NO